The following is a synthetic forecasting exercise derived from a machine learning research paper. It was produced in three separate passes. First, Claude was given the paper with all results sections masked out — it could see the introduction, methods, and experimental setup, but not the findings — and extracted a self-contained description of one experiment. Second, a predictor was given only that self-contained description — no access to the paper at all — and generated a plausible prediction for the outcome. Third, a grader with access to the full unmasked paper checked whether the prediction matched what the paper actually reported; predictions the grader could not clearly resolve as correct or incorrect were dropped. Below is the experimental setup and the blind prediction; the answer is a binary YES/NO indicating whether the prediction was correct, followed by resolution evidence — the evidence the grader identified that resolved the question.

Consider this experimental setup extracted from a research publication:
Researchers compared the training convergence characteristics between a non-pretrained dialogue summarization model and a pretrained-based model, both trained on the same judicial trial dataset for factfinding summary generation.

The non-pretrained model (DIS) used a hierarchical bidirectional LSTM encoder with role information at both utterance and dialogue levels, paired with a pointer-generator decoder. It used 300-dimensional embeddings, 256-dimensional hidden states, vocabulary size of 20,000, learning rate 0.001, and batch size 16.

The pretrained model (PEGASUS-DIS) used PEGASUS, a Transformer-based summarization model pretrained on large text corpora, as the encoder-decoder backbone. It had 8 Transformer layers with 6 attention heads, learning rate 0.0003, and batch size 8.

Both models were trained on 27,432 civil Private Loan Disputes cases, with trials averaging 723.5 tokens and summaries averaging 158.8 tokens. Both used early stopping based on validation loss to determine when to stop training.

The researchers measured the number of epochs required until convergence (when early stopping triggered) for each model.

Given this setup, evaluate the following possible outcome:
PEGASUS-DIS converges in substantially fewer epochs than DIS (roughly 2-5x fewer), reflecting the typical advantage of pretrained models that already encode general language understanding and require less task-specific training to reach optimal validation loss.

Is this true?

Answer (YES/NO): NO